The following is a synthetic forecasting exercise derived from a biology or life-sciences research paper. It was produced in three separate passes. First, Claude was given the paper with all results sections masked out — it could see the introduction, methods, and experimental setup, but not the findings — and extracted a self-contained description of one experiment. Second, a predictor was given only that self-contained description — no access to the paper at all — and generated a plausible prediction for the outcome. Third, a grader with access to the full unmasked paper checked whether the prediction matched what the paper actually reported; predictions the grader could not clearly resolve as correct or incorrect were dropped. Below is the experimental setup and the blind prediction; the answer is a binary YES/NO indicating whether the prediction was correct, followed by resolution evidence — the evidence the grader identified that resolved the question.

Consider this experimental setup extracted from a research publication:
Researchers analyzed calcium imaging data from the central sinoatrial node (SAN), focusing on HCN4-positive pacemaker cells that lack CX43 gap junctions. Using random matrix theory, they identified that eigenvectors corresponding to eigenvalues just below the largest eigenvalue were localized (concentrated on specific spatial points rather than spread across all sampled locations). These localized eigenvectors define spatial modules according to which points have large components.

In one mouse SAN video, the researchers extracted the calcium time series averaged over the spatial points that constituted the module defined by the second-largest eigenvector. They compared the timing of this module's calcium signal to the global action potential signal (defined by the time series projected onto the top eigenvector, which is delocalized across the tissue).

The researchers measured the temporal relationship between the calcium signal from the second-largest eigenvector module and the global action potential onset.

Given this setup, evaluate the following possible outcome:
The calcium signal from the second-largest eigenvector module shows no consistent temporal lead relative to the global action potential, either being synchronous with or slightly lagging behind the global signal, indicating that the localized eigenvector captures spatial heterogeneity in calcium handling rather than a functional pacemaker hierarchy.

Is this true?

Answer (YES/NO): NO